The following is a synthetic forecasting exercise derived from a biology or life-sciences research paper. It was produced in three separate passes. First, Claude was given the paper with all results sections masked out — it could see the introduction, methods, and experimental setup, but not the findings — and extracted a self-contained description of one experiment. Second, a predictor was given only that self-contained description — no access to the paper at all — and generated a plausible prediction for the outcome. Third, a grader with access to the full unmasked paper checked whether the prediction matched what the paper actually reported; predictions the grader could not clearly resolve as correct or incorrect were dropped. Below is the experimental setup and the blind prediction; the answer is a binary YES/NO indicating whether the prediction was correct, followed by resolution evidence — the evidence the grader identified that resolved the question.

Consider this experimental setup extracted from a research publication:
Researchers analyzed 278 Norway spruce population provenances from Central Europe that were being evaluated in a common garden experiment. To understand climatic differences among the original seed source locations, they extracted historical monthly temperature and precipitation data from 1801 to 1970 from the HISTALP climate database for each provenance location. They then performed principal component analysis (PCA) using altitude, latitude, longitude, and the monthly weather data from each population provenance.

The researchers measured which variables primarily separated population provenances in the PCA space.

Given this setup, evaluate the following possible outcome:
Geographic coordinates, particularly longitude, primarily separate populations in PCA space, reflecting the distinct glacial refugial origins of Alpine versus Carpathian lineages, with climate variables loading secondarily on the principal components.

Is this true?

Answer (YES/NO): NO